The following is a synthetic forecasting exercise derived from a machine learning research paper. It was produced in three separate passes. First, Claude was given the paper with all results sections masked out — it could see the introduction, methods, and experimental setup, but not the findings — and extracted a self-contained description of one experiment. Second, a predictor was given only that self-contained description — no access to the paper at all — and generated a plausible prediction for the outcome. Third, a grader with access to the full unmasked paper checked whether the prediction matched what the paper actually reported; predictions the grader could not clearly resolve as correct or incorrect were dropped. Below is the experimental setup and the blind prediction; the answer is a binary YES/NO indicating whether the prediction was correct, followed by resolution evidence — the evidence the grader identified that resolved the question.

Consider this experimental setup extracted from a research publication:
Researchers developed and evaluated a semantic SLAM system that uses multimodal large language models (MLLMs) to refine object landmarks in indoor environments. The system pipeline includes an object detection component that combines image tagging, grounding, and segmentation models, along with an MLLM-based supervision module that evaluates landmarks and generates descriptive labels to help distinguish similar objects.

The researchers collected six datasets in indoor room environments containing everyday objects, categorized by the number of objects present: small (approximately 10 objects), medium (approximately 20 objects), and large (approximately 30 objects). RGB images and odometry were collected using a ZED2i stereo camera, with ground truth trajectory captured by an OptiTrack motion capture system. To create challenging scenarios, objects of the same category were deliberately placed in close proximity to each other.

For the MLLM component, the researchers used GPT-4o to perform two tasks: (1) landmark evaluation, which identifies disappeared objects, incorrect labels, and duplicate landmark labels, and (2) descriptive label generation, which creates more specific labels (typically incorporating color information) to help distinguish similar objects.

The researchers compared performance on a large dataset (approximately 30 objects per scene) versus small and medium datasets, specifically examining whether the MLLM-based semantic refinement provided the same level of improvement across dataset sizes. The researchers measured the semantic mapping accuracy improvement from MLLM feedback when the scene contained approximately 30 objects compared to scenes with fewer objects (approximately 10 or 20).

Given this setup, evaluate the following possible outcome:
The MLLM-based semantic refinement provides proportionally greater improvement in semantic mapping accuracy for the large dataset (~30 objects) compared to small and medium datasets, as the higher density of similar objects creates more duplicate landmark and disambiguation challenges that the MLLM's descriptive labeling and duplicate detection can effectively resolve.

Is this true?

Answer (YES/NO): NO